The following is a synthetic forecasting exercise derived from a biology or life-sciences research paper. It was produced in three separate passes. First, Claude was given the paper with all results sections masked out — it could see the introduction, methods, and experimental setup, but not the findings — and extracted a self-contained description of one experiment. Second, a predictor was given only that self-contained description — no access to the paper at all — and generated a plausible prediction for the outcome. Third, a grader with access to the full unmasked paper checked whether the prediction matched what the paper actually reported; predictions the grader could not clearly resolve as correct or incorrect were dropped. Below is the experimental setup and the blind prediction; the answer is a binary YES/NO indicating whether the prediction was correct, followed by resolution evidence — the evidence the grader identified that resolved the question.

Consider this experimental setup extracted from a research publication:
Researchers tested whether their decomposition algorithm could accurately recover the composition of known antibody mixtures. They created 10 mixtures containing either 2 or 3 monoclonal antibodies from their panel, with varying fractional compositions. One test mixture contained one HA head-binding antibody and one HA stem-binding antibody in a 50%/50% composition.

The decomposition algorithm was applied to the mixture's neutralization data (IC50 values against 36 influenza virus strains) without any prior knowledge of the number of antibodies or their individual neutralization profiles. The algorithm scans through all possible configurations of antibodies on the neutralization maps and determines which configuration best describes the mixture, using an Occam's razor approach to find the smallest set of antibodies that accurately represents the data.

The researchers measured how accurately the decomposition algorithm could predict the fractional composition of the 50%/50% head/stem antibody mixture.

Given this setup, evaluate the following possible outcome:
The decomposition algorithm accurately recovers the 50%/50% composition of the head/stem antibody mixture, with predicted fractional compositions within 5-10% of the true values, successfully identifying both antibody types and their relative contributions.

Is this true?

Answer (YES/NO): NO